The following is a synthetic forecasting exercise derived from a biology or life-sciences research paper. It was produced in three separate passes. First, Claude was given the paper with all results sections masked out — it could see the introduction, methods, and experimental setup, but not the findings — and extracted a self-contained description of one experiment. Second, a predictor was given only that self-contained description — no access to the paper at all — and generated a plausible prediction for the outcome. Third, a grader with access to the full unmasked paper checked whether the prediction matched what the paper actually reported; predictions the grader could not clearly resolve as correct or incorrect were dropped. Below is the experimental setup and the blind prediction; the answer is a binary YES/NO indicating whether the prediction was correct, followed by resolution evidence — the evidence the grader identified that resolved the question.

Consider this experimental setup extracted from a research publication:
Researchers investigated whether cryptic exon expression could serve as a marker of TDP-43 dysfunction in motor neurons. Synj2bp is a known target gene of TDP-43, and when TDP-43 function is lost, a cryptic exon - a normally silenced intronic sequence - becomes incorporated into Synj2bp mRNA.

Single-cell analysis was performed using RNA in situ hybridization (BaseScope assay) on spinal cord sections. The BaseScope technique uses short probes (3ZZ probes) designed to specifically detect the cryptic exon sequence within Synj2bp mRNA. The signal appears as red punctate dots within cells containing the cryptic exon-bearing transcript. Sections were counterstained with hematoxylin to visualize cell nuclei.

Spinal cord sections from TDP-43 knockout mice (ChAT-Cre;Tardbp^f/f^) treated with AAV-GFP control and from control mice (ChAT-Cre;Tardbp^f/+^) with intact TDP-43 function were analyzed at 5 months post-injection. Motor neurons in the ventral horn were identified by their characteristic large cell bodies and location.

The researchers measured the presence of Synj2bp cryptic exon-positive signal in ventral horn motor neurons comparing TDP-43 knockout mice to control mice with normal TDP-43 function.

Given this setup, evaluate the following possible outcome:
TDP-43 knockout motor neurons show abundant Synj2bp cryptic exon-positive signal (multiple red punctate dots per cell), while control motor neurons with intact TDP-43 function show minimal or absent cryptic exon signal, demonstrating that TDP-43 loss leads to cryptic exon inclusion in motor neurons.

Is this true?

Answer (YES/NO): YES